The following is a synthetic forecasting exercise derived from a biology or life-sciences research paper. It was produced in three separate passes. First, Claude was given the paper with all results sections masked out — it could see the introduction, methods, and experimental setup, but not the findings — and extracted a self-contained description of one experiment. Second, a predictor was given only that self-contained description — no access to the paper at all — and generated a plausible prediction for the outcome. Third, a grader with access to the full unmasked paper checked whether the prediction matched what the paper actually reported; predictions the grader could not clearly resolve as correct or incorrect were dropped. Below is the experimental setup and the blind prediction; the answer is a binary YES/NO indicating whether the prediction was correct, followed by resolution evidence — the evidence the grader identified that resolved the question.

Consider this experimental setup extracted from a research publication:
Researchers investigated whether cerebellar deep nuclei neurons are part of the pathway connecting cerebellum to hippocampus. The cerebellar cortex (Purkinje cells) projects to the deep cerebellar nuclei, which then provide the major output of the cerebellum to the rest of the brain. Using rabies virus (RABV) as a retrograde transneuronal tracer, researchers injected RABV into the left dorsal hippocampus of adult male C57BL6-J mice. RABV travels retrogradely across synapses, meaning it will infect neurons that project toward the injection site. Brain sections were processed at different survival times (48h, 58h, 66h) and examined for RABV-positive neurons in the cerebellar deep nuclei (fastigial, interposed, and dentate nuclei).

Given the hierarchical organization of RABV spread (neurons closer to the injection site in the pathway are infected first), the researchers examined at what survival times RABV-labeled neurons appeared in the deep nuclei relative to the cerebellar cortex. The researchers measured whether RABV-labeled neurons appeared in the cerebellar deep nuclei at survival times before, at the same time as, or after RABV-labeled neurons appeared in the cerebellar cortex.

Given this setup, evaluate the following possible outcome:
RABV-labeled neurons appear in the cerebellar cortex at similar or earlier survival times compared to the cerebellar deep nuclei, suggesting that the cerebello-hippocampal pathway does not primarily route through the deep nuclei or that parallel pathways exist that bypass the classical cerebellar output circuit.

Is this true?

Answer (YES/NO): NO